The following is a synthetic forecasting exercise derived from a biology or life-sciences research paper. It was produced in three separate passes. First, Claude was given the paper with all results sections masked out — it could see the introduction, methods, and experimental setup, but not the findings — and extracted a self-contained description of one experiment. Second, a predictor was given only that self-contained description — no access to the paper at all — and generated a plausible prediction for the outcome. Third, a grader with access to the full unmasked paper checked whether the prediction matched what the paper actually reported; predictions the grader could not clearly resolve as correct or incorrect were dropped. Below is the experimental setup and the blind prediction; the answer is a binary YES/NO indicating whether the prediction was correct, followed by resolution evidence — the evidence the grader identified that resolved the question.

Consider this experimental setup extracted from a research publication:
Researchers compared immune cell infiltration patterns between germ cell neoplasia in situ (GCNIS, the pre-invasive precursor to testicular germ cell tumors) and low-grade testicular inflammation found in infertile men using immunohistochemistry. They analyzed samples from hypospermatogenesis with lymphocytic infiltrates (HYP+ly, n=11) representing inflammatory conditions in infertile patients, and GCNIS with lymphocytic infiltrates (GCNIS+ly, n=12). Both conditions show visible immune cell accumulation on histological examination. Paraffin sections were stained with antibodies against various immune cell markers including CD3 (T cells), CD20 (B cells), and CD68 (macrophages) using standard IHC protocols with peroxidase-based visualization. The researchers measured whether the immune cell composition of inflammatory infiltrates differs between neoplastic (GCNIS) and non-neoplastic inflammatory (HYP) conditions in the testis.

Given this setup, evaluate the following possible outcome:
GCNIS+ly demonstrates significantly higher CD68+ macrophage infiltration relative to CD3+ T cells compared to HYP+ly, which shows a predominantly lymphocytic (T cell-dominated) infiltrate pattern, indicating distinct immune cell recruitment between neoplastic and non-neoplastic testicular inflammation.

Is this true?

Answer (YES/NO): NO